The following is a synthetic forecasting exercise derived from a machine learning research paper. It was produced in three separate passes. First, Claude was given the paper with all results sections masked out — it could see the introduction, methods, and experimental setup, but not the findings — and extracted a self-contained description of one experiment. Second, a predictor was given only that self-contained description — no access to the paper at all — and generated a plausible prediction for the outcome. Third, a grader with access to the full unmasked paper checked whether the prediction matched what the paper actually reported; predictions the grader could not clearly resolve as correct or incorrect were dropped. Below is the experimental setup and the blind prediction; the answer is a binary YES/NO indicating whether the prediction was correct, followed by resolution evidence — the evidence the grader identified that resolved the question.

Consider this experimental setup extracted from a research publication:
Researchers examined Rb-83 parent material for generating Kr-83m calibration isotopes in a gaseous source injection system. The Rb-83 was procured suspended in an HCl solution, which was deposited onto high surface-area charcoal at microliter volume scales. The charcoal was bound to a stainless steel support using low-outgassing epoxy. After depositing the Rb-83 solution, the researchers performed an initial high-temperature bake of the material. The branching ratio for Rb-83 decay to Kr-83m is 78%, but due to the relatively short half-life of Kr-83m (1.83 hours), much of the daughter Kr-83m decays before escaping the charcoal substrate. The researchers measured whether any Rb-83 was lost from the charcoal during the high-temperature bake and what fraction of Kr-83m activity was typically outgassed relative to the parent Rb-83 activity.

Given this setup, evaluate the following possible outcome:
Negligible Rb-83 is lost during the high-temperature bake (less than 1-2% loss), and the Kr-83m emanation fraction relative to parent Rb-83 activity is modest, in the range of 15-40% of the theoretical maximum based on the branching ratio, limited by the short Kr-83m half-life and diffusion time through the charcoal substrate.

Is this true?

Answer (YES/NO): NO